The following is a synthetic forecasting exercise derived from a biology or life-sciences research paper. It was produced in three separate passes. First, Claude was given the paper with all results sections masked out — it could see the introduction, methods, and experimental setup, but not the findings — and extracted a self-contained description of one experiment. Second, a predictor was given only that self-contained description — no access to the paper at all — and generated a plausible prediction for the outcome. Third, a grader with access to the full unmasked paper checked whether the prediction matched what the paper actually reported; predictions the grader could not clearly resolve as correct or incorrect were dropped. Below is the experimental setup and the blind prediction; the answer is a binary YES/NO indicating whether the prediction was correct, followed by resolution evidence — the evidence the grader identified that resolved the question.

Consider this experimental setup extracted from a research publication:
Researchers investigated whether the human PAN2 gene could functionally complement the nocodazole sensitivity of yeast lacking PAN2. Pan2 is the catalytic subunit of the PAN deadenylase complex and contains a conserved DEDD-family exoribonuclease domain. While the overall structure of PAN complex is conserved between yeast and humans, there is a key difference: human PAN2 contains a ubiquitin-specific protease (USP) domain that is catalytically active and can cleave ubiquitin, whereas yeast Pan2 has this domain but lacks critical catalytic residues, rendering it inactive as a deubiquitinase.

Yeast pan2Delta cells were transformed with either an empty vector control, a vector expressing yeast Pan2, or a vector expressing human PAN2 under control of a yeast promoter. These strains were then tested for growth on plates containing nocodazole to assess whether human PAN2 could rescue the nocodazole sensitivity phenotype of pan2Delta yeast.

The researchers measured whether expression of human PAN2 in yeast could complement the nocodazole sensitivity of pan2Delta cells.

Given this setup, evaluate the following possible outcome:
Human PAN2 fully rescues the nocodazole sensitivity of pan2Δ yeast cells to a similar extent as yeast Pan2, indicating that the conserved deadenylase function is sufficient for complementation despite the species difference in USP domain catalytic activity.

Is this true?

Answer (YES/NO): YES